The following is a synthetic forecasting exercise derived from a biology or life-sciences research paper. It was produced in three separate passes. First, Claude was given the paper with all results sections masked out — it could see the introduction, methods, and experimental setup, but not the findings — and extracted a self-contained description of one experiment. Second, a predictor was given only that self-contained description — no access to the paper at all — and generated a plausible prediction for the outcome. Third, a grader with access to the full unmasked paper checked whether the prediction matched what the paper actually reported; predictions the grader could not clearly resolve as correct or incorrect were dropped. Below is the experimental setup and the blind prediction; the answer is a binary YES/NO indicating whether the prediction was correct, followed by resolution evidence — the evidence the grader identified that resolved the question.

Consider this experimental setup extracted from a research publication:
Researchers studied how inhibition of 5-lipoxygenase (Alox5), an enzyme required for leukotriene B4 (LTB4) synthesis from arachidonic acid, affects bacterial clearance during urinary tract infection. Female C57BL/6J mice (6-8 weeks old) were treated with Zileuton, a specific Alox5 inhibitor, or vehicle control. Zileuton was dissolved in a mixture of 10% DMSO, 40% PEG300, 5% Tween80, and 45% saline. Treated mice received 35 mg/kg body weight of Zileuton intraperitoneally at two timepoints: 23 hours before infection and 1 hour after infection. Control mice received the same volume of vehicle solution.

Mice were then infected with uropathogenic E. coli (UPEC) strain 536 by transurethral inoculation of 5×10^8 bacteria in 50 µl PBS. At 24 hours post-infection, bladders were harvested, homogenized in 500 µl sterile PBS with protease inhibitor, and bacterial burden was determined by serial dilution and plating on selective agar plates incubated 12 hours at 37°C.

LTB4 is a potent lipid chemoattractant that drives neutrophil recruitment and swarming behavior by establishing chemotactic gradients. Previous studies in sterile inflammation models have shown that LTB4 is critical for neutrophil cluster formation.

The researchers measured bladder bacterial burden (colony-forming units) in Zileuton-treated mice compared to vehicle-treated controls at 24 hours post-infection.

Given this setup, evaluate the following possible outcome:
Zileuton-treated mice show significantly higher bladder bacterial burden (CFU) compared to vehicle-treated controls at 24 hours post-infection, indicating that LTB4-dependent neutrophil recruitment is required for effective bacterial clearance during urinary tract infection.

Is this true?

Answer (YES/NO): YES